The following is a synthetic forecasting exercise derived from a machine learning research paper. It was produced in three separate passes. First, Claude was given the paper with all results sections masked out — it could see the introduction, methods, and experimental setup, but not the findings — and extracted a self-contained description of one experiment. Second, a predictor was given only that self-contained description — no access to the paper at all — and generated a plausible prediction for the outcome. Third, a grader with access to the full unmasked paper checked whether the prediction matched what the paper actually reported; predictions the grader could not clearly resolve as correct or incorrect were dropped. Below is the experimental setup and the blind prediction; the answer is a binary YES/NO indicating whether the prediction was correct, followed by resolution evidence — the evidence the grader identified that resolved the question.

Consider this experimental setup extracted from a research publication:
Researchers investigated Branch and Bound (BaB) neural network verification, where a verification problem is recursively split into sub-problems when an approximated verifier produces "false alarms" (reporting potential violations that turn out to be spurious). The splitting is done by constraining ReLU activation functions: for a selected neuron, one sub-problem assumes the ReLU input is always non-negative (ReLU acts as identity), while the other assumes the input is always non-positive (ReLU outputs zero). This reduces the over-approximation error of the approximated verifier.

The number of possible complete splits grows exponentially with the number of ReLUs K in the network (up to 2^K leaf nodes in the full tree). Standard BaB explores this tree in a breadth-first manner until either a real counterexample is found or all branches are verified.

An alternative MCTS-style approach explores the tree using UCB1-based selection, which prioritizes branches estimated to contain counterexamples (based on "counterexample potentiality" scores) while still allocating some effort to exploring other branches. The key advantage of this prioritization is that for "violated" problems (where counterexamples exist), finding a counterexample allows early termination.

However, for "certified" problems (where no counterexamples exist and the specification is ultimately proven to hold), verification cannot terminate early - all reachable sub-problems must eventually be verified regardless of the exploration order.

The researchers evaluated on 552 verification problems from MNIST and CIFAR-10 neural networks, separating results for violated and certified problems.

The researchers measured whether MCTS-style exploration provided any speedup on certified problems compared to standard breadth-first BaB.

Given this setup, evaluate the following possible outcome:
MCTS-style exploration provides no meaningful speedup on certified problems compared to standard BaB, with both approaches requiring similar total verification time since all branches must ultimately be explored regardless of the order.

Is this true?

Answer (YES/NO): NO